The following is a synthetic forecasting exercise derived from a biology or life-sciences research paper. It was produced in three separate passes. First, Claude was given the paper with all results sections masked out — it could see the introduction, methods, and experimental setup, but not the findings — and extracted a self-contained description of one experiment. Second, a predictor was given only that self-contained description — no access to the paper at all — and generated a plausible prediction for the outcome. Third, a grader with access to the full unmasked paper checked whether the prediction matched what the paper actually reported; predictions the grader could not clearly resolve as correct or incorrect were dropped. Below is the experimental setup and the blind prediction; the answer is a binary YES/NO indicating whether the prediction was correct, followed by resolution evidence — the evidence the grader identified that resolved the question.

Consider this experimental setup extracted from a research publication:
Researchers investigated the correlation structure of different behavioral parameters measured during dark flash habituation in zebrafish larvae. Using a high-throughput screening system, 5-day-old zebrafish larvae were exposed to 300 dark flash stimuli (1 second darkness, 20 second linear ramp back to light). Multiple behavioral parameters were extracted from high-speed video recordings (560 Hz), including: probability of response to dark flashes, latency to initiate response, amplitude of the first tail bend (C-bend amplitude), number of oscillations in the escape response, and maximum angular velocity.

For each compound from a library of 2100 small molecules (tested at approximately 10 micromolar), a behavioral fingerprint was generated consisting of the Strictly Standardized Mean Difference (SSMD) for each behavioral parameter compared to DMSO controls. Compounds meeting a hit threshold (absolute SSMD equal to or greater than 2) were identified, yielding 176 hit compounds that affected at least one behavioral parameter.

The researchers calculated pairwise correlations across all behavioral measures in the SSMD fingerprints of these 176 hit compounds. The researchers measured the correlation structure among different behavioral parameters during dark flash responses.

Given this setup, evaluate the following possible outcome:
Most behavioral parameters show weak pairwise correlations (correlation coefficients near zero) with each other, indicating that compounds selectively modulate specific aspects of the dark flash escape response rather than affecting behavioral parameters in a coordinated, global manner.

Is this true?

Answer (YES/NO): NO